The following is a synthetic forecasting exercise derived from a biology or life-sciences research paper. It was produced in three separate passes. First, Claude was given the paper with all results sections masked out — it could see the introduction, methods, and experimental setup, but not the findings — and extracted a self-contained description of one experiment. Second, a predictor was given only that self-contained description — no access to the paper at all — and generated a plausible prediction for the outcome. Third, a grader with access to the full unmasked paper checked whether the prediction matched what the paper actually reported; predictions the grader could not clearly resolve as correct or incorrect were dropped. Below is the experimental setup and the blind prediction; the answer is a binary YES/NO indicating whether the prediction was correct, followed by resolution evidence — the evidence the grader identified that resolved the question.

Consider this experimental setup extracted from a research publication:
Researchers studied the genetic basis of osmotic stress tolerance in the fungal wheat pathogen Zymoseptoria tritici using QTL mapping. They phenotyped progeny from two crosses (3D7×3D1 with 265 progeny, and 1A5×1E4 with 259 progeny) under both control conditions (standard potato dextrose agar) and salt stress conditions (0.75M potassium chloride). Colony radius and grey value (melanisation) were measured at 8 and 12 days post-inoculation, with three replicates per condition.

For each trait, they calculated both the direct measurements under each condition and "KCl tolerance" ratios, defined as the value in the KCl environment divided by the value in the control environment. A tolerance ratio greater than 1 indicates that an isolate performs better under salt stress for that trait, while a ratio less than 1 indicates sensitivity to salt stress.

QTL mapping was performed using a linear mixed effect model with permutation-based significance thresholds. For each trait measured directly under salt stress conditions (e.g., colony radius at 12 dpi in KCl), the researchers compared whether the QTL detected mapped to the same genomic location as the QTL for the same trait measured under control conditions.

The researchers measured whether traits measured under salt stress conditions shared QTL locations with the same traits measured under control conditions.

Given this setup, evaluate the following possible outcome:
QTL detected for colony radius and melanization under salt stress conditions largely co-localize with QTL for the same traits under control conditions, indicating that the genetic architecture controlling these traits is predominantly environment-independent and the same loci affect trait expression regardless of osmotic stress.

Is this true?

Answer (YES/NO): NO